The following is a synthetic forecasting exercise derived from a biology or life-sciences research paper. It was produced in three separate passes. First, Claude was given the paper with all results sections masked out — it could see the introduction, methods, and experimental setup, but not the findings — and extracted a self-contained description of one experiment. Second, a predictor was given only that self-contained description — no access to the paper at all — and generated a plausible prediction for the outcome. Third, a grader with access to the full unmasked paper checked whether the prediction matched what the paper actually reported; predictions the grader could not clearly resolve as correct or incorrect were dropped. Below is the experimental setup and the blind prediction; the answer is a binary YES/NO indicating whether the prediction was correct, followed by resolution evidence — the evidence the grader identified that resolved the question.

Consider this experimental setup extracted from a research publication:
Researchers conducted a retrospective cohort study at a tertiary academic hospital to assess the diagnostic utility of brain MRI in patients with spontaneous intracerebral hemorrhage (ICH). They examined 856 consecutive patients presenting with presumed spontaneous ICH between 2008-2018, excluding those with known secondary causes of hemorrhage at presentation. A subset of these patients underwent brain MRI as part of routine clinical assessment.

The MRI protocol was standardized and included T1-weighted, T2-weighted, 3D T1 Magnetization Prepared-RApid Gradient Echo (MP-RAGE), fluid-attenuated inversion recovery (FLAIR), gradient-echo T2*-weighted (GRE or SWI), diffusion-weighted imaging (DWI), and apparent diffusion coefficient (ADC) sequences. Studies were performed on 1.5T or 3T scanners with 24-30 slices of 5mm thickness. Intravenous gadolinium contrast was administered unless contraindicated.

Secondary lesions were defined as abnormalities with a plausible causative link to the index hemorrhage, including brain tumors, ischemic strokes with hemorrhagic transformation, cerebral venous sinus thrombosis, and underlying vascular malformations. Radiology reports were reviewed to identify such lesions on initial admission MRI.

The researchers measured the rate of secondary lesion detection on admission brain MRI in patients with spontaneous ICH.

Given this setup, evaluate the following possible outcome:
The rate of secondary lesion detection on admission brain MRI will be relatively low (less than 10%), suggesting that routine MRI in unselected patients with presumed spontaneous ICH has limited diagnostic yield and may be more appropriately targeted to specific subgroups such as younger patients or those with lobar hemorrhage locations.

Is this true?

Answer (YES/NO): NO